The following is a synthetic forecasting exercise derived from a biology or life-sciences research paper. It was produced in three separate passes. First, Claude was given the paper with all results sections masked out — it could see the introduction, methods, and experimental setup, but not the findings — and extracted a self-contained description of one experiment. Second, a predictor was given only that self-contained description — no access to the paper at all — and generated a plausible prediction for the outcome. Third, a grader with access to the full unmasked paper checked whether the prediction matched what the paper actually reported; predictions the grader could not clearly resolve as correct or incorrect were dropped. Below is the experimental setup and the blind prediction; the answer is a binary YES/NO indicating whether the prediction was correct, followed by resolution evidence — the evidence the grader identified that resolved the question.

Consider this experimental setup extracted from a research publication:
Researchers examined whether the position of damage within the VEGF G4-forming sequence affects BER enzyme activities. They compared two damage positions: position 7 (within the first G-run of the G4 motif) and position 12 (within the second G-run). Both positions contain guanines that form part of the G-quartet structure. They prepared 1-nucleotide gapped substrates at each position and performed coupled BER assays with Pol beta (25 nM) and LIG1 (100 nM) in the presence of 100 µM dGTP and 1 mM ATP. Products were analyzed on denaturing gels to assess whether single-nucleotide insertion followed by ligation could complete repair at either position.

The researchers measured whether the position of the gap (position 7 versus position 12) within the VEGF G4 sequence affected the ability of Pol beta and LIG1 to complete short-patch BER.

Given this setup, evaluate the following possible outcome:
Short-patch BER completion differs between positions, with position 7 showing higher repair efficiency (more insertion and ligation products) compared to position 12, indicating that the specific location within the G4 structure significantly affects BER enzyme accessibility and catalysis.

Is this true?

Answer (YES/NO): NO